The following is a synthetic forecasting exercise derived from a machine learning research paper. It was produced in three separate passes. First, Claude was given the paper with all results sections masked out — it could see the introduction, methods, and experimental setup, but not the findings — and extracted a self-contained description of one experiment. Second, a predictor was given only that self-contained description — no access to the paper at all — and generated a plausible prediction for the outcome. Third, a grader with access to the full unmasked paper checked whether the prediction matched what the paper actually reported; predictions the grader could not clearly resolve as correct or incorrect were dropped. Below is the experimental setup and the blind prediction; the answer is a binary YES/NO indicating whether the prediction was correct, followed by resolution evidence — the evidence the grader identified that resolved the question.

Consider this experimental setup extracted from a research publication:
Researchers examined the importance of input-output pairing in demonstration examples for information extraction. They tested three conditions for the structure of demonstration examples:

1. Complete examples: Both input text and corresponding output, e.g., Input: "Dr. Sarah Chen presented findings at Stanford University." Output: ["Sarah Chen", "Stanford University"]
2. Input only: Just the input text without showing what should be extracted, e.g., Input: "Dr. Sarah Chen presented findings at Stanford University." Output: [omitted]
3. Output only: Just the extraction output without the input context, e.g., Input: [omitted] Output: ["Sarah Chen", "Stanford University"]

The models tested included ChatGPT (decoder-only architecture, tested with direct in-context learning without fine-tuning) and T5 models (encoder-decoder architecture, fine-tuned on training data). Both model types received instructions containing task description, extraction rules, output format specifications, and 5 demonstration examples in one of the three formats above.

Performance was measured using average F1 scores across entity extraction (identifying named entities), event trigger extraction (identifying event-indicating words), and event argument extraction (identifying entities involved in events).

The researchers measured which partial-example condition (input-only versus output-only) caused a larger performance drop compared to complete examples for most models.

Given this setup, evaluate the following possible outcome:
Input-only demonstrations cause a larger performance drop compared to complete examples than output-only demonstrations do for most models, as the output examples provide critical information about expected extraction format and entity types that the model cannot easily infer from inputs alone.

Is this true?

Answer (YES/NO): YES